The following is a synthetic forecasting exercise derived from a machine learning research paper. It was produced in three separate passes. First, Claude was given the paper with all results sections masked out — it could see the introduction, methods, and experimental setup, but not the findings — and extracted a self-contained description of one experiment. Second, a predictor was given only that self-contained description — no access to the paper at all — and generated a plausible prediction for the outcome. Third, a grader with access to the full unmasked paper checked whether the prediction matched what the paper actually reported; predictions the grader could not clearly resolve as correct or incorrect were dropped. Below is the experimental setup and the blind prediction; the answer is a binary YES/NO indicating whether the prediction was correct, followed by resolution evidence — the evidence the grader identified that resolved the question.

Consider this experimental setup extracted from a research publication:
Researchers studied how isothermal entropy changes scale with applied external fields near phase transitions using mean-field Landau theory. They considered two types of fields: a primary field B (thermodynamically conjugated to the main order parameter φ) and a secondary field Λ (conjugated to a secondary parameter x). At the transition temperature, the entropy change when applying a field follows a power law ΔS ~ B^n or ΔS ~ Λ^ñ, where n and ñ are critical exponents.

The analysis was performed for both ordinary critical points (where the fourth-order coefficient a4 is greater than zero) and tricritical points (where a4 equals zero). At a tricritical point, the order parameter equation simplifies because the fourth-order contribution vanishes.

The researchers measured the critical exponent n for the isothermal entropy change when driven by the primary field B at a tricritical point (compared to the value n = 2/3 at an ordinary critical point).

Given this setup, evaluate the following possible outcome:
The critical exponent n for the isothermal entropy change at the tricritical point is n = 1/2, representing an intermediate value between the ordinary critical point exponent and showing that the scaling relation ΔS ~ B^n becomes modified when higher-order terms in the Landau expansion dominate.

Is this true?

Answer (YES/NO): NO